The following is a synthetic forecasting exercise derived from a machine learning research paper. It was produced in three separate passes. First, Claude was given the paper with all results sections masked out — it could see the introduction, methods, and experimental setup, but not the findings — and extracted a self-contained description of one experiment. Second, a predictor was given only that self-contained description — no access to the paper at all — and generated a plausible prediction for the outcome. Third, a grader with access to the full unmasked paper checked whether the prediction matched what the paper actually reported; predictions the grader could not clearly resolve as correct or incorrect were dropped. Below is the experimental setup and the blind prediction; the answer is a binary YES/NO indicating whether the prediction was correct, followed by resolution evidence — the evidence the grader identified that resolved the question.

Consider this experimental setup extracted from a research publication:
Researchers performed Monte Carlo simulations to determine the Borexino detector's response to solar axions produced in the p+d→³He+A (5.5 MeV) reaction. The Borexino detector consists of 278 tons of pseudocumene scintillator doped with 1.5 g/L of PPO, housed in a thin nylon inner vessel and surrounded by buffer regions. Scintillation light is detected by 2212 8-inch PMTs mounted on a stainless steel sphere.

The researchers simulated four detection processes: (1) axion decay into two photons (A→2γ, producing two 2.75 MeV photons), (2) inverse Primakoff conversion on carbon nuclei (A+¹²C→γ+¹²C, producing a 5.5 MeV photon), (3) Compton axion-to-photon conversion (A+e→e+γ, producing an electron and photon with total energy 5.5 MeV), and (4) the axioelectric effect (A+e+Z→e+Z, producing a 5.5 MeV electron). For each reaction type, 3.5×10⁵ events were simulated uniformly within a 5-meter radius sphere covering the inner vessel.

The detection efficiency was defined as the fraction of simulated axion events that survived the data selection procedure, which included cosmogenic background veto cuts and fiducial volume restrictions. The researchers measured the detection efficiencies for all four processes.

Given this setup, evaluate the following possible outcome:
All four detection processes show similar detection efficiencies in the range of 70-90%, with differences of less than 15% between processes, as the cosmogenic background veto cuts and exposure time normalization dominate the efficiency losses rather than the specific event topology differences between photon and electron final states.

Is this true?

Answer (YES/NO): NO